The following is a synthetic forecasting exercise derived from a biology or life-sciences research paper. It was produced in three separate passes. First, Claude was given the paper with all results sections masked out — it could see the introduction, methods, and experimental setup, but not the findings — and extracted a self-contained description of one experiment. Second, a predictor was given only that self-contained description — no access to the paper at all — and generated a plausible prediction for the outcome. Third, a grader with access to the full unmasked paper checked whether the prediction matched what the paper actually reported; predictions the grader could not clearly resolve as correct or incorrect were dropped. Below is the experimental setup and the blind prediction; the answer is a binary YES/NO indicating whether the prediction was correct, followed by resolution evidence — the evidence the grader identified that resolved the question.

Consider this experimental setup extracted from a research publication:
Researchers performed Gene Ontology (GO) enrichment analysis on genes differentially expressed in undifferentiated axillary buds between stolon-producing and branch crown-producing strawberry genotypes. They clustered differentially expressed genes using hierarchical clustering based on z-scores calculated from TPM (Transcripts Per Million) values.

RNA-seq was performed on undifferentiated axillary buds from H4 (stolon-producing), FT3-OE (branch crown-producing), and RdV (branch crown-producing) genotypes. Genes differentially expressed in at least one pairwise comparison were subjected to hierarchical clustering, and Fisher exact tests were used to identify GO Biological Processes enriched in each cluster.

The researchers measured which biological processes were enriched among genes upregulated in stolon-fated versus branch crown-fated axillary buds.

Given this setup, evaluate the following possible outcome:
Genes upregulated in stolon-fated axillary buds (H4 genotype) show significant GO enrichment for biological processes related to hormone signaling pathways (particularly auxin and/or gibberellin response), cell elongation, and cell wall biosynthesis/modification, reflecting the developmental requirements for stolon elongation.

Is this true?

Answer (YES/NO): NO